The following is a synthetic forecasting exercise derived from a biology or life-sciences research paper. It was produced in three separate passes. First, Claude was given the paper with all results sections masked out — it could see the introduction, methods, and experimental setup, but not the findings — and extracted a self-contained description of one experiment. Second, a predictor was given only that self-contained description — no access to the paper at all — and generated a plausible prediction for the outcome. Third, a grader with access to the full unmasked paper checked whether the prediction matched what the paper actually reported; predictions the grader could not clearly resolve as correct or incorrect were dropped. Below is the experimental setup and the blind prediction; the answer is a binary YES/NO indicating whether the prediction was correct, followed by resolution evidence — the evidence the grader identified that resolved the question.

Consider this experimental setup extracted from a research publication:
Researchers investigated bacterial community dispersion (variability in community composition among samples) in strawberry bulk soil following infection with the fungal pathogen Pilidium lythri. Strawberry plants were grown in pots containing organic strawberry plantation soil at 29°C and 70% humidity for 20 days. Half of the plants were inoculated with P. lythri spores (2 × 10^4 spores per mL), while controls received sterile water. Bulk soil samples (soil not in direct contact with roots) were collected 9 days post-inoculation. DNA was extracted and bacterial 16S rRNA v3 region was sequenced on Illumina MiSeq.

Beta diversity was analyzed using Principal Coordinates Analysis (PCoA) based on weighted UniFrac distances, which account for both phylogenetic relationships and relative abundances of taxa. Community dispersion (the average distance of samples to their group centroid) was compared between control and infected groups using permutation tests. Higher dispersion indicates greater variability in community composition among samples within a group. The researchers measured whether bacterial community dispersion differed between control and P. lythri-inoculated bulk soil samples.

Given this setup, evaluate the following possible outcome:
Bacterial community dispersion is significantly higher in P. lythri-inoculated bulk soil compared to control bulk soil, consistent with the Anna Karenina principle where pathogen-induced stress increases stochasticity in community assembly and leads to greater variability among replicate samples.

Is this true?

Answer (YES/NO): YES